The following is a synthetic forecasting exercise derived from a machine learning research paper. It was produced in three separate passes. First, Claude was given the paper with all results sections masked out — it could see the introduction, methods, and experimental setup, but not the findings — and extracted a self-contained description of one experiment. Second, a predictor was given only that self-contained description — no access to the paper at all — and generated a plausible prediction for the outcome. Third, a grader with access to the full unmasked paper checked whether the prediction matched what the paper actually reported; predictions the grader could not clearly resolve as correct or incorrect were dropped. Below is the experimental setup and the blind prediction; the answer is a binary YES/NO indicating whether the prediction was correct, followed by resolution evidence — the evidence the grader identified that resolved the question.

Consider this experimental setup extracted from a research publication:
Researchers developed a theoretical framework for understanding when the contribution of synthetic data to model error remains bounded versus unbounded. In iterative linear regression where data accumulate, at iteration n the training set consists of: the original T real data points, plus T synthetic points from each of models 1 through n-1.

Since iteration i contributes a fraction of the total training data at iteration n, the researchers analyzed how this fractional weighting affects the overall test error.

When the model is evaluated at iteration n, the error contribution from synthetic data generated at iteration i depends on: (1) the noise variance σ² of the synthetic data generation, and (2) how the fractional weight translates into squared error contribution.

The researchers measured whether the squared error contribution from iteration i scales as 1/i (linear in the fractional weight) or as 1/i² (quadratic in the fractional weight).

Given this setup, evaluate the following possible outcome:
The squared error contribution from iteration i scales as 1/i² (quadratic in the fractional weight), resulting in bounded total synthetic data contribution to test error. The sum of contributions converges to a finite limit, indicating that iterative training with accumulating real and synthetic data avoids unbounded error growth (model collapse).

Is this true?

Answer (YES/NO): YES